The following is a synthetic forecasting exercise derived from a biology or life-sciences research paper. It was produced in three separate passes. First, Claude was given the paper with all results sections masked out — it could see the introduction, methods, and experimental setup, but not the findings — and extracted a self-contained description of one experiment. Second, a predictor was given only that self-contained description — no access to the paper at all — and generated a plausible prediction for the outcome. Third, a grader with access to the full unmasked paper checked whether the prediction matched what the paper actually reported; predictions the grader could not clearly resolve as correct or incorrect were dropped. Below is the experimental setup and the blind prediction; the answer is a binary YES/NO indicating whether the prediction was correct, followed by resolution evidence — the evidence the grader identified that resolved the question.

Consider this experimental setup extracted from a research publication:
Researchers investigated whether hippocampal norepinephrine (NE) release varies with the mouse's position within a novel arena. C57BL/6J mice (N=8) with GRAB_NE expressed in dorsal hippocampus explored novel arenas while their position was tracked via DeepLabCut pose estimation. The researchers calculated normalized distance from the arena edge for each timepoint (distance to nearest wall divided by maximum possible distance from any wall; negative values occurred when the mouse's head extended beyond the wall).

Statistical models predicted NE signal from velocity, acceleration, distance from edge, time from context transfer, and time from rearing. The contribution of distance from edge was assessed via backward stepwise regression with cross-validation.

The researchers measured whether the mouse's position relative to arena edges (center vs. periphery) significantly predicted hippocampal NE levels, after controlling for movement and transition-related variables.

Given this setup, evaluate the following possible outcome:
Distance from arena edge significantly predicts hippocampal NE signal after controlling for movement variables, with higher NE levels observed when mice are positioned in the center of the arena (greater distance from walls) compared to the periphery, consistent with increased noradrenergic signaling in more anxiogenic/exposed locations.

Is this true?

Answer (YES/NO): NO